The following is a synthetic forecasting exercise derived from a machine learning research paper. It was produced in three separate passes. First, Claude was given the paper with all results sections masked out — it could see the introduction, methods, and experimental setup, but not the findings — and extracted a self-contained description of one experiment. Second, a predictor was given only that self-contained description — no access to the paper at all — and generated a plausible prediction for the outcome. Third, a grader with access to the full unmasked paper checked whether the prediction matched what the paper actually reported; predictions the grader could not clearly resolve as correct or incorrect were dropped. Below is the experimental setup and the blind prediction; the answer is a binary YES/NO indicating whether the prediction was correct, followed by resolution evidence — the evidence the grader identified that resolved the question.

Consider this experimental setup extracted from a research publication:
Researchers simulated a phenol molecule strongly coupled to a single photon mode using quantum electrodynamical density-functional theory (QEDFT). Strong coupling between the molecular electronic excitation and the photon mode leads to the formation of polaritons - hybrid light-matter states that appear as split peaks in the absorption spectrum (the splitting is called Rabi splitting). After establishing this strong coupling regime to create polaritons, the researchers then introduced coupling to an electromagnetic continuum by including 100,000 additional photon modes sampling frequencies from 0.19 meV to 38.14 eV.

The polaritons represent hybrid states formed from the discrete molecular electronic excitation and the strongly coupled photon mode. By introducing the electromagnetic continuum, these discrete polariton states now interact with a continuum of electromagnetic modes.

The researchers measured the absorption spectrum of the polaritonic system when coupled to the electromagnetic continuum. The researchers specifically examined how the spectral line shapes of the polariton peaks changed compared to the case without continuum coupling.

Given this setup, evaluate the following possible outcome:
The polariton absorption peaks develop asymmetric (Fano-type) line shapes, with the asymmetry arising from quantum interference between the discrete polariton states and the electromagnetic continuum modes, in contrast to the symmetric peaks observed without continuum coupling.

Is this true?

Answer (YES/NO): YES